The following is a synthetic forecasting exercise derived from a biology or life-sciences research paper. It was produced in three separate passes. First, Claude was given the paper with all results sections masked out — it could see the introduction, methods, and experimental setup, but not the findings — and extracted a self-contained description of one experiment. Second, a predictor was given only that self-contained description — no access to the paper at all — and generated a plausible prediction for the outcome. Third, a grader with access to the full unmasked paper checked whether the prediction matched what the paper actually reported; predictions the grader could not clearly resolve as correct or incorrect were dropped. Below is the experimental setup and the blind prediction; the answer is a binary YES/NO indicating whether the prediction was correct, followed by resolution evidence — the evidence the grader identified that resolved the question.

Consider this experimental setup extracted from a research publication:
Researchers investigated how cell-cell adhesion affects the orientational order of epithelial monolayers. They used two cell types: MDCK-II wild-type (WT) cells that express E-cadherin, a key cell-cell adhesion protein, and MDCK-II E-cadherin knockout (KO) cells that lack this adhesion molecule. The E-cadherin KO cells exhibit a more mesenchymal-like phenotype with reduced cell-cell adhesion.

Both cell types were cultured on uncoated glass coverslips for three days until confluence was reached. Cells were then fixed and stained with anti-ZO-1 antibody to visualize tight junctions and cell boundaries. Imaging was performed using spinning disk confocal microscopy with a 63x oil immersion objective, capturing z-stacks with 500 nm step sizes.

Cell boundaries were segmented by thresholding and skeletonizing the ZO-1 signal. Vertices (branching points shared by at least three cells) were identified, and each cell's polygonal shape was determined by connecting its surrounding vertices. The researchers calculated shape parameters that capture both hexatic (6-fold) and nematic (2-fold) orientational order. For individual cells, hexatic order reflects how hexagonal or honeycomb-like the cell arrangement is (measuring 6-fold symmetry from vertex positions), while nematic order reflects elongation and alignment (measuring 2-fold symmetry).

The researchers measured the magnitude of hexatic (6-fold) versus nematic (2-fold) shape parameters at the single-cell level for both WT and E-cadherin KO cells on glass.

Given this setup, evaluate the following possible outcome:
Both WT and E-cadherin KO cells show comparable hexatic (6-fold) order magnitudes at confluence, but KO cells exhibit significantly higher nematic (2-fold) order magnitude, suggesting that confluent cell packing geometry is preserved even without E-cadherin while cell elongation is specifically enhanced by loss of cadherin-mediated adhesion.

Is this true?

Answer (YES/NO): YES